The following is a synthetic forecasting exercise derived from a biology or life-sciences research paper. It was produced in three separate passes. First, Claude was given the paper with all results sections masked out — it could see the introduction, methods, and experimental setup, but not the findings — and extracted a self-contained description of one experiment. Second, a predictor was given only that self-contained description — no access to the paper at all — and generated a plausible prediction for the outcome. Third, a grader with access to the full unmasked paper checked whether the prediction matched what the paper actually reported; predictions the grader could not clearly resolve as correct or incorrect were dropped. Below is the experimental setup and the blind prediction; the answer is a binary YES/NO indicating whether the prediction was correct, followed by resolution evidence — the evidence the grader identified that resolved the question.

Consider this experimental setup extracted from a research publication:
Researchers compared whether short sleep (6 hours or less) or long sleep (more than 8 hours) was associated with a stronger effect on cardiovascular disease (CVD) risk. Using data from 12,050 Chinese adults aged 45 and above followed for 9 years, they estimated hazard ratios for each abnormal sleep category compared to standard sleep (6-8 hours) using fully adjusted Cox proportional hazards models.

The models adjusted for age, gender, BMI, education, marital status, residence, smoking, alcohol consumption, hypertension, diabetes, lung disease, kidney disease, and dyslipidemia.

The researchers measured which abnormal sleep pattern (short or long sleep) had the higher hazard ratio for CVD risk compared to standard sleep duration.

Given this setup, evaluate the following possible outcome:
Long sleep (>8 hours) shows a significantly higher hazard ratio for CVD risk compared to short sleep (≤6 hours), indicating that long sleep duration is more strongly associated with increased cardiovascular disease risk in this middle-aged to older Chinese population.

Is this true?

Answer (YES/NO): NO